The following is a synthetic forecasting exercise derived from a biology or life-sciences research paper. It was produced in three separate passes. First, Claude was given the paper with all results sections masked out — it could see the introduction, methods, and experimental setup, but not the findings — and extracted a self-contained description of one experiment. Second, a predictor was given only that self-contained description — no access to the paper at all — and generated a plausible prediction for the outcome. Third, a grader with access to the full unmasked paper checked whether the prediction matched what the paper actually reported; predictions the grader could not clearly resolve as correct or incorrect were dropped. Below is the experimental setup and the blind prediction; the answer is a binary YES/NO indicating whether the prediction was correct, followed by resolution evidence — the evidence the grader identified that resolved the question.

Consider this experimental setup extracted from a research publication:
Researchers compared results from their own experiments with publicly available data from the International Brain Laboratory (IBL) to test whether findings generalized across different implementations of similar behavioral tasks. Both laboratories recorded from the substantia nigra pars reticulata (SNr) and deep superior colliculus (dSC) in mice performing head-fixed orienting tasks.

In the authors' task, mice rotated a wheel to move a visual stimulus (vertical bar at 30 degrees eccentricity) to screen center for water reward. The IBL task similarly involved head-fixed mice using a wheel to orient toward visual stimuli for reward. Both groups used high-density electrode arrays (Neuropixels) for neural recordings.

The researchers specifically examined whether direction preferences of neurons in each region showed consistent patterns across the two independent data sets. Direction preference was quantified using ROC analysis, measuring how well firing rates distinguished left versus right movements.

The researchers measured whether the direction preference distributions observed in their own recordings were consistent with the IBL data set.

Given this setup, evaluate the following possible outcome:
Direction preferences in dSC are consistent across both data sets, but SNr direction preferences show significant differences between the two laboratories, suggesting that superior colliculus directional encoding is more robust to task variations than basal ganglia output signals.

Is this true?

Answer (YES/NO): NO